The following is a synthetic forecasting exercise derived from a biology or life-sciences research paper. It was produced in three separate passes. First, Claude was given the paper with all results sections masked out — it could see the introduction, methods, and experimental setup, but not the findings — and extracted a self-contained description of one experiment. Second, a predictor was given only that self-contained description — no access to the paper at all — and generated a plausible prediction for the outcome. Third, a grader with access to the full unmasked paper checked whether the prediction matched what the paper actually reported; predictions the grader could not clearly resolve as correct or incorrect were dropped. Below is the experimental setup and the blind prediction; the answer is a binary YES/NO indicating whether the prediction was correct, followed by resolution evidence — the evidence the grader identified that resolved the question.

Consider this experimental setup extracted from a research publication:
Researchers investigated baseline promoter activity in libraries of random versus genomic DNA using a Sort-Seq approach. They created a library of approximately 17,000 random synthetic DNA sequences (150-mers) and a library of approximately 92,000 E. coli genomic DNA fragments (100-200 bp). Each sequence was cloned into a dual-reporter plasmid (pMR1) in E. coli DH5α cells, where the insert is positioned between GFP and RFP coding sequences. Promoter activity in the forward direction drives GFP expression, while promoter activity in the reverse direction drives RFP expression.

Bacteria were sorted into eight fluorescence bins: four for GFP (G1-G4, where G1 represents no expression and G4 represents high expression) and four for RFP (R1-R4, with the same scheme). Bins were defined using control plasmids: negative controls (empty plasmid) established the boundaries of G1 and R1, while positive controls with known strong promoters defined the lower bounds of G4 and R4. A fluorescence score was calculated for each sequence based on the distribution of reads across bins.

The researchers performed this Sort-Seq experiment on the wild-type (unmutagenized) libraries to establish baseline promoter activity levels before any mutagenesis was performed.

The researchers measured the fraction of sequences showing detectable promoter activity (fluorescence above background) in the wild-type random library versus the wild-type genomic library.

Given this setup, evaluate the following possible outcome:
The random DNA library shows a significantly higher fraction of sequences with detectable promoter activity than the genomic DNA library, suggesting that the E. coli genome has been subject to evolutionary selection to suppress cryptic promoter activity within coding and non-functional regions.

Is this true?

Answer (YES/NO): NO